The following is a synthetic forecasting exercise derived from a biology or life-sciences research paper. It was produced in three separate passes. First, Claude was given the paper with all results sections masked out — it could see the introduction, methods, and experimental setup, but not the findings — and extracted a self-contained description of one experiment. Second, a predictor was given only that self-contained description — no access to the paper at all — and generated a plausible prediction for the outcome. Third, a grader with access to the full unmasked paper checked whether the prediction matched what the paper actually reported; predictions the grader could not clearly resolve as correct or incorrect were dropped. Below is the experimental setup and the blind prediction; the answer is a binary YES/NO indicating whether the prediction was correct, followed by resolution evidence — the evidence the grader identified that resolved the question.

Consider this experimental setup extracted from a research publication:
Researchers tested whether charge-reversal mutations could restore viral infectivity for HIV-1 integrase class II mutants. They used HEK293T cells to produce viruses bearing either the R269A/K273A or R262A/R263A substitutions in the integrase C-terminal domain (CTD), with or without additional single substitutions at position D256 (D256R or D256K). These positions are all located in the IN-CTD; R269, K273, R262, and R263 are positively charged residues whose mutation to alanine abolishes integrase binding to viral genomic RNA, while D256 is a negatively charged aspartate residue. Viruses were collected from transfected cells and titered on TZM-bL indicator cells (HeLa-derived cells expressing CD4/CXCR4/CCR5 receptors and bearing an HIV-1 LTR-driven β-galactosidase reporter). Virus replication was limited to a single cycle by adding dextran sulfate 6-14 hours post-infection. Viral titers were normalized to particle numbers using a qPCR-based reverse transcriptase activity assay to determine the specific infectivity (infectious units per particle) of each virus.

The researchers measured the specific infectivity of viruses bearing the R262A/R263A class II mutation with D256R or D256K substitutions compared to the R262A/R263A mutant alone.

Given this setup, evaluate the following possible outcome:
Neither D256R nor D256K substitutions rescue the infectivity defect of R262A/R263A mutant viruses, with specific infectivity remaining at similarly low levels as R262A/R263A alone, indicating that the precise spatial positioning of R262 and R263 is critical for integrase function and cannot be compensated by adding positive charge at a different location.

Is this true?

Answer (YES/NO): NO